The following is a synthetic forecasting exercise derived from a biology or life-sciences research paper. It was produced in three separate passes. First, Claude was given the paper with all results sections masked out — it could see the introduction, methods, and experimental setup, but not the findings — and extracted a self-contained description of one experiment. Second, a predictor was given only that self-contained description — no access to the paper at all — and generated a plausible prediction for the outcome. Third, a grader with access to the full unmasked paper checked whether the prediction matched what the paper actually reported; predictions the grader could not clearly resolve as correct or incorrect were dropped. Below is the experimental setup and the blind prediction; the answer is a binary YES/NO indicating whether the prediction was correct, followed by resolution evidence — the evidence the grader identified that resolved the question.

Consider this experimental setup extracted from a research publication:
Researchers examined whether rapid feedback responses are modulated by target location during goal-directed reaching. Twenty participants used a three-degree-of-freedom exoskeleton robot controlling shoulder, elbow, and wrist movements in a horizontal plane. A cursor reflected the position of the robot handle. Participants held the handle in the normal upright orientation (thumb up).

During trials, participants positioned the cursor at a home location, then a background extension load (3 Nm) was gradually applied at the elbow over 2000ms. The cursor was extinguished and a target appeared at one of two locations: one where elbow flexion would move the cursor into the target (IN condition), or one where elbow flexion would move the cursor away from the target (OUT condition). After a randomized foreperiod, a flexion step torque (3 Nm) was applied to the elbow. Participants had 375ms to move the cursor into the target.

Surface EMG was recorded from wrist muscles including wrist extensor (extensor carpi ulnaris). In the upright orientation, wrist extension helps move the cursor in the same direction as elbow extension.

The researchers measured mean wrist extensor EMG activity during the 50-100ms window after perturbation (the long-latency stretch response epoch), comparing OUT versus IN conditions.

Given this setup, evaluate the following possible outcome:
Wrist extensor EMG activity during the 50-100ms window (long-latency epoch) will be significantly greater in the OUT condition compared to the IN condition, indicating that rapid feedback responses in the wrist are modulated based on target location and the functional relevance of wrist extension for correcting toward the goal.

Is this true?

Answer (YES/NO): YES